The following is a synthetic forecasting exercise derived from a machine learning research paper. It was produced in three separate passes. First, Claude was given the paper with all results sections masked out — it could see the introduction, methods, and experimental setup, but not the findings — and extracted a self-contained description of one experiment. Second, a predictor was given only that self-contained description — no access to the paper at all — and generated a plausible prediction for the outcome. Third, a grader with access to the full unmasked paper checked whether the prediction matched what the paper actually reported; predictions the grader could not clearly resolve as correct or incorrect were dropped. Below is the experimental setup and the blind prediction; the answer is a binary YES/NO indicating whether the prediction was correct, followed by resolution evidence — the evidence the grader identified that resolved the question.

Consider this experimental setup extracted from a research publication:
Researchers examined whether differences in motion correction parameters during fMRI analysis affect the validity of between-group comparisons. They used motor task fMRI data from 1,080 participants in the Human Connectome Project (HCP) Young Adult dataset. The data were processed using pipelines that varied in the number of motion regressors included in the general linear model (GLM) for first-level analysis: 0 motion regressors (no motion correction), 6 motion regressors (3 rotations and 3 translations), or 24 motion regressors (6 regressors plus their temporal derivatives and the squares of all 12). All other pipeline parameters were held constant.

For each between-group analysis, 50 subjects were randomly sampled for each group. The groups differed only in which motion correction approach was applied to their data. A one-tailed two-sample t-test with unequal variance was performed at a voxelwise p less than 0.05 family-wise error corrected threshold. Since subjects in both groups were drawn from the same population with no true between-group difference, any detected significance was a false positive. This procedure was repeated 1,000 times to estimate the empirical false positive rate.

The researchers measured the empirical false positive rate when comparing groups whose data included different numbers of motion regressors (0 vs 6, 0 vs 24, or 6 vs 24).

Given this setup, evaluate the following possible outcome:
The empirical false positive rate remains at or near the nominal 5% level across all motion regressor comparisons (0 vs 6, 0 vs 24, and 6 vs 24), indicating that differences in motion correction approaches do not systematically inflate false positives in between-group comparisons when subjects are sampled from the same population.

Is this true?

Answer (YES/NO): NO